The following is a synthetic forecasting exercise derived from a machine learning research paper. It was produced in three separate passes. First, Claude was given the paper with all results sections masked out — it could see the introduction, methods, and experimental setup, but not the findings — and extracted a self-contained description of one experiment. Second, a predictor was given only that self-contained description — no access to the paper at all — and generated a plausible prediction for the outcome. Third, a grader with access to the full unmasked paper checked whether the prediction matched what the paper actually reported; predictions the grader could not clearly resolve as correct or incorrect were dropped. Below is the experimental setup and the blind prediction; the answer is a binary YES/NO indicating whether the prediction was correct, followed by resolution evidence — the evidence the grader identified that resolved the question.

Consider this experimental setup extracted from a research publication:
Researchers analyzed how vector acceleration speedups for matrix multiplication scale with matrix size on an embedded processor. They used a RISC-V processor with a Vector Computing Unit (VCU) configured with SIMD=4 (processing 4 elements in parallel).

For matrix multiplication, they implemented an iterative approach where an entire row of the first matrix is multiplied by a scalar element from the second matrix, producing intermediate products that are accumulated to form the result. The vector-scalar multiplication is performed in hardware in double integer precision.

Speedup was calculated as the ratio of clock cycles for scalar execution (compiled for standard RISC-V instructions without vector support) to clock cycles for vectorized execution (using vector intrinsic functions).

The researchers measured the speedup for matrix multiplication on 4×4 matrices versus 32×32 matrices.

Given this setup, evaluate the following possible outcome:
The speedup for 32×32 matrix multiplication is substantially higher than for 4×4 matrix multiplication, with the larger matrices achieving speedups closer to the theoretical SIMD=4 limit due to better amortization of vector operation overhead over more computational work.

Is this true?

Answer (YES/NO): NO